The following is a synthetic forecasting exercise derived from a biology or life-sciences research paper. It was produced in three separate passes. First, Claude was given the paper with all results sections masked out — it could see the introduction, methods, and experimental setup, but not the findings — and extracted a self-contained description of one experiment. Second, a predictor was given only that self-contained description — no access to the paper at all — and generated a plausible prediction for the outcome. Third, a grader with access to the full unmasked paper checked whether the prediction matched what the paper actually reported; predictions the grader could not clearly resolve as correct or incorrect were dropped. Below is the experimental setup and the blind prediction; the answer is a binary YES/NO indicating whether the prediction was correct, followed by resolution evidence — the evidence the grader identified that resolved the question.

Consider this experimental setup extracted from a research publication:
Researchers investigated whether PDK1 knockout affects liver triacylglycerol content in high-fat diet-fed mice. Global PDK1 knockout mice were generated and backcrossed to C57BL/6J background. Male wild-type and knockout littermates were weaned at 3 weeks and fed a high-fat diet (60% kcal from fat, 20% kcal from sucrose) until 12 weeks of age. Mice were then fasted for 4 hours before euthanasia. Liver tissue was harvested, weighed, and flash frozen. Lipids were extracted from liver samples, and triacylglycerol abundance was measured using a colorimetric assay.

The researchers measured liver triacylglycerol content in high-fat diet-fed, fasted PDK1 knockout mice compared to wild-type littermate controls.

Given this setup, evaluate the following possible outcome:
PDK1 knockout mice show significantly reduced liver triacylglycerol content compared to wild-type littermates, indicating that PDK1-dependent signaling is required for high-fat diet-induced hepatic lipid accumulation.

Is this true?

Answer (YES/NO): NO